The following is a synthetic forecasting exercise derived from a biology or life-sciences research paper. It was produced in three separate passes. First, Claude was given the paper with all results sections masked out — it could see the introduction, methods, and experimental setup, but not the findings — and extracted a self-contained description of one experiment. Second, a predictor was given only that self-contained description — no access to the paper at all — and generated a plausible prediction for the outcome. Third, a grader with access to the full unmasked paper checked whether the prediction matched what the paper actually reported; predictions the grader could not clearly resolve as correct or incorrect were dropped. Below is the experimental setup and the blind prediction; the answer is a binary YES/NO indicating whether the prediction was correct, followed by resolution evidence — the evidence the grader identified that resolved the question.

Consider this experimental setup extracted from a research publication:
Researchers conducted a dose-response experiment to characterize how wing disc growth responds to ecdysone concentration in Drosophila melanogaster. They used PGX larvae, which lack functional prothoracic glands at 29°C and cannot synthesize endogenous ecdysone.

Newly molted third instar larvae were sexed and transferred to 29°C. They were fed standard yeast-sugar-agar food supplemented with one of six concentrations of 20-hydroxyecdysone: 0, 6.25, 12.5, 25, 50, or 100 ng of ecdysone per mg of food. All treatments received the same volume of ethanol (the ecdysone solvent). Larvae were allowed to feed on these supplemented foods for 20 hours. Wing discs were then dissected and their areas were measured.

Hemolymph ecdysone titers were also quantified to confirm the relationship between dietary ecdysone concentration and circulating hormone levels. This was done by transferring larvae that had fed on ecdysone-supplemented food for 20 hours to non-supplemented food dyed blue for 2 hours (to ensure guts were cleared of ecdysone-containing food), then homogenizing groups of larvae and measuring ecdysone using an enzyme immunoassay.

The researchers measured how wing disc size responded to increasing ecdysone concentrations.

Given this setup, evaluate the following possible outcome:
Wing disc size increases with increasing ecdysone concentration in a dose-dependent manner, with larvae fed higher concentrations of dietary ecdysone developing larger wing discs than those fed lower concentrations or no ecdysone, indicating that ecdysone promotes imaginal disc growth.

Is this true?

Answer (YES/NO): NO